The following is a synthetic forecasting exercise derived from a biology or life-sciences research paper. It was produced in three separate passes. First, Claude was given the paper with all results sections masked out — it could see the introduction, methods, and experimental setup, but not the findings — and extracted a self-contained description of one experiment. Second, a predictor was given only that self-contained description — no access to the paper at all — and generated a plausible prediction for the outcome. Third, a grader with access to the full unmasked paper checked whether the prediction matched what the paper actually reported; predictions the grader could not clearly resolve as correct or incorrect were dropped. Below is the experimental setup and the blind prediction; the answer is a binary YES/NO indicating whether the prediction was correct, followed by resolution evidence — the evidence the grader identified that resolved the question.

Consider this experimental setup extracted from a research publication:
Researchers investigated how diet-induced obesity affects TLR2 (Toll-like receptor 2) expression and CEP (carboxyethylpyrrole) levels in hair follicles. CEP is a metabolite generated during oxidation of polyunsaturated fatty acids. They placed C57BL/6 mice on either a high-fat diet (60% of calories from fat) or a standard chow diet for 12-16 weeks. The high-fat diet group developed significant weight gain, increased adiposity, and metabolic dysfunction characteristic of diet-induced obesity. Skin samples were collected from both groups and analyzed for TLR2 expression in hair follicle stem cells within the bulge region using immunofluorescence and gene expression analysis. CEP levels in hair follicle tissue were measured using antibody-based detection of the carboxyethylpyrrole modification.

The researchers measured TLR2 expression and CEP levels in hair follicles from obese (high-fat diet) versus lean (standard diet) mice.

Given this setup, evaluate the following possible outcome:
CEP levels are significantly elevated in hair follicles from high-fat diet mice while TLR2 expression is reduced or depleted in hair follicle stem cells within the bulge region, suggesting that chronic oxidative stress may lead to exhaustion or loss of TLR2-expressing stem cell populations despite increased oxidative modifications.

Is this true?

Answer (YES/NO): NO